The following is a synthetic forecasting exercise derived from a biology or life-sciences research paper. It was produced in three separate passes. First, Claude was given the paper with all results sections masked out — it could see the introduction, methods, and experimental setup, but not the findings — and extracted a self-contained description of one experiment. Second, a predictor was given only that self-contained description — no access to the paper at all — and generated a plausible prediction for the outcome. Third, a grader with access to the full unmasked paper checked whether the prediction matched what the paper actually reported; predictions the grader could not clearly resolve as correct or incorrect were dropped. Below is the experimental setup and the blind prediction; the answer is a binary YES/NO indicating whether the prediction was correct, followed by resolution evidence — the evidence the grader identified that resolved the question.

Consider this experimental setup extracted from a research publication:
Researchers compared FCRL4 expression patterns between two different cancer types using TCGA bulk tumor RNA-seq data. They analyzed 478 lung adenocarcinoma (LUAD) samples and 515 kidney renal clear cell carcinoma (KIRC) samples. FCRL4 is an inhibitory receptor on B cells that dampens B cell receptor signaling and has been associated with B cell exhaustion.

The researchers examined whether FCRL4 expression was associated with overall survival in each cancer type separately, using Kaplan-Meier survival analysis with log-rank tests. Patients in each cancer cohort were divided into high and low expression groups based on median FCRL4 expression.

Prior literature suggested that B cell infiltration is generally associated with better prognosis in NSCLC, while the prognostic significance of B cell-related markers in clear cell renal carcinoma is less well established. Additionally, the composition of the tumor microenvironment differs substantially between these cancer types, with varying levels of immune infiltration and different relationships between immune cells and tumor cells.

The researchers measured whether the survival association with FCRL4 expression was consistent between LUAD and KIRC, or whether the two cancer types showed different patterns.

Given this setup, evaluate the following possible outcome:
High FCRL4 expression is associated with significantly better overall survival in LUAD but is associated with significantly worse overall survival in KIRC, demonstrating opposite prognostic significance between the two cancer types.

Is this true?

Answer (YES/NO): NO